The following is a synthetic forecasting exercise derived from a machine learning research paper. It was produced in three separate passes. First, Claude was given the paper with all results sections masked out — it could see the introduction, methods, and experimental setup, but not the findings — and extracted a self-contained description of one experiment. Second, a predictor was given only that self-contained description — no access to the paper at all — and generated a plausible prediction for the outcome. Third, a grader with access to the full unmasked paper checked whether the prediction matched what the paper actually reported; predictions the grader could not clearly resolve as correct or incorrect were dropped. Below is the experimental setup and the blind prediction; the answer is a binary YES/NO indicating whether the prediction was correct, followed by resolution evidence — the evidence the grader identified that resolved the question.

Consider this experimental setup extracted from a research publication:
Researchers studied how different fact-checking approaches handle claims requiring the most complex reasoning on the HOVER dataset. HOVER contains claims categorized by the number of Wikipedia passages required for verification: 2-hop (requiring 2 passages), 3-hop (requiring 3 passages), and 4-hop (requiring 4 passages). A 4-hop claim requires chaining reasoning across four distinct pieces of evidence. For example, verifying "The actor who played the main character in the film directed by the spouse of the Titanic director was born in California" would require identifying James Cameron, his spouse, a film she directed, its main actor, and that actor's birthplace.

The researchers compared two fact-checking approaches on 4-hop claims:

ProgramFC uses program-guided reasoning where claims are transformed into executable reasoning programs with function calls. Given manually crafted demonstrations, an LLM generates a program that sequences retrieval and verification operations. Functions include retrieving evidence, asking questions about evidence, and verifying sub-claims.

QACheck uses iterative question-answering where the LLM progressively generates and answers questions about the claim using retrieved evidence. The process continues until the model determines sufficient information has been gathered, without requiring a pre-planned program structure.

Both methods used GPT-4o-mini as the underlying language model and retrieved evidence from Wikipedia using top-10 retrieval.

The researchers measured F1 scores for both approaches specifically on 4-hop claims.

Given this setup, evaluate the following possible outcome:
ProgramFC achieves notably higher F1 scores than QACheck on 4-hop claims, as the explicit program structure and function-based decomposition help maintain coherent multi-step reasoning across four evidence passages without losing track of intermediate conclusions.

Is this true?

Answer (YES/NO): NO